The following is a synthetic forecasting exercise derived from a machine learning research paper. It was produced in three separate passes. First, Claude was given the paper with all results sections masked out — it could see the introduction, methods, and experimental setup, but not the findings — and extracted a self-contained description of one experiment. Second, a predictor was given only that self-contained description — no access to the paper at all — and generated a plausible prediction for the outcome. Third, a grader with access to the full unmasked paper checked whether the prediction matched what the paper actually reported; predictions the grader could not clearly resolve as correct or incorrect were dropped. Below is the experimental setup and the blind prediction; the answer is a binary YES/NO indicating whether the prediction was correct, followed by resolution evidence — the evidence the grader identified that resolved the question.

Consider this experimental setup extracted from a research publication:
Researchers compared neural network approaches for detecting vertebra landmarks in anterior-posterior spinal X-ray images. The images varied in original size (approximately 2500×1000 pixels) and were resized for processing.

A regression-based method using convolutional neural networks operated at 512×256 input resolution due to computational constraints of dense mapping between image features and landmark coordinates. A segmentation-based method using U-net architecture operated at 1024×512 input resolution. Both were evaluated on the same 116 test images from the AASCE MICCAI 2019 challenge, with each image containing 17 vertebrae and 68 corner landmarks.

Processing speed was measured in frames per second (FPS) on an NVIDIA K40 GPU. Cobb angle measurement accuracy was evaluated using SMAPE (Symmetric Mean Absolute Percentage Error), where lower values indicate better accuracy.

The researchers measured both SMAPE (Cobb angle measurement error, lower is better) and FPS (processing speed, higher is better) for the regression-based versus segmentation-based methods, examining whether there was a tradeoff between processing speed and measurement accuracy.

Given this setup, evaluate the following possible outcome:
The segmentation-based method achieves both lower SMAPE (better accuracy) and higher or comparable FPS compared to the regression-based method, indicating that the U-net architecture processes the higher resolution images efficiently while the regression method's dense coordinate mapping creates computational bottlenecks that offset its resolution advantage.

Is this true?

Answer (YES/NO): NO